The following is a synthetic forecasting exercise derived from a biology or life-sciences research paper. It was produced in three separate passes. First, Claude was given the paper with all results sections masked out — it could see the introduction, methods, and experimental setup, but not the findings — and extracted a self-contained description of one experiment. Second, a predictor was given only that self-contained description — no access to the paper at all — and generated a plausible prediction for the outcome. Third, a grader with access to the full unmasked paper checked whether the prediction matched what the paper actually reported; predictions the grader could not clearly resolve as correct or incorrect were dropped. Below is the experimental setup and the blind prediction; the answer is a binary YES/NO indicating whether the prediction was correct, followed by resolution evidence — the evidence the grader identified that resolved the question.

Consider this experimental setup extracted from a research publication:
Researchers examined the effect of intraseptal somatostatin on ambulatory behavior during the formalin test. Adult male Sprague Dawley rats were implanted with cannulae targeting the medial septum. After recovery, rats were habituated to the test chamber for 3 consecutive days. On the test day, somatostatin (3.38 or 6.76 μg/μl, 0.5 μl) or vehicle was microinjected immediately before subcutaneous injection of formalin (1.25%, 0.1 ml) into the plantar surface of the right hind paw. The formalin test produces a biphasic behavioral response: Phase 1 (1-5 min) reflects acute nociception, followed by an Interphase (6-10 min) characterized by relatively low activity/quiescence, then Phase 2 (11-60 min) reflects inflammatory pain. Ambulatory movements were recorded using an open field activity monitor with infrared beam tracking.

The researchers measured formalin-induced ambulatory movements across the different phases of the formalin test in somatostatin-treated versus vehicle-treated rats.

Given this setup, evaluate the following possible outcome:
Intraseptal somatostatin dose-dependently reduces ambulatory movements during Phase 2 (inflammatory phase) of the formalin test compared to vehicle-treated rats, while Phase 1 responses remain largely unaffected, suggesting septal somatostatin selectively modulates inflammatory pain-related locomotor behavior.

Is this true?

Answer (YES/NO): NO